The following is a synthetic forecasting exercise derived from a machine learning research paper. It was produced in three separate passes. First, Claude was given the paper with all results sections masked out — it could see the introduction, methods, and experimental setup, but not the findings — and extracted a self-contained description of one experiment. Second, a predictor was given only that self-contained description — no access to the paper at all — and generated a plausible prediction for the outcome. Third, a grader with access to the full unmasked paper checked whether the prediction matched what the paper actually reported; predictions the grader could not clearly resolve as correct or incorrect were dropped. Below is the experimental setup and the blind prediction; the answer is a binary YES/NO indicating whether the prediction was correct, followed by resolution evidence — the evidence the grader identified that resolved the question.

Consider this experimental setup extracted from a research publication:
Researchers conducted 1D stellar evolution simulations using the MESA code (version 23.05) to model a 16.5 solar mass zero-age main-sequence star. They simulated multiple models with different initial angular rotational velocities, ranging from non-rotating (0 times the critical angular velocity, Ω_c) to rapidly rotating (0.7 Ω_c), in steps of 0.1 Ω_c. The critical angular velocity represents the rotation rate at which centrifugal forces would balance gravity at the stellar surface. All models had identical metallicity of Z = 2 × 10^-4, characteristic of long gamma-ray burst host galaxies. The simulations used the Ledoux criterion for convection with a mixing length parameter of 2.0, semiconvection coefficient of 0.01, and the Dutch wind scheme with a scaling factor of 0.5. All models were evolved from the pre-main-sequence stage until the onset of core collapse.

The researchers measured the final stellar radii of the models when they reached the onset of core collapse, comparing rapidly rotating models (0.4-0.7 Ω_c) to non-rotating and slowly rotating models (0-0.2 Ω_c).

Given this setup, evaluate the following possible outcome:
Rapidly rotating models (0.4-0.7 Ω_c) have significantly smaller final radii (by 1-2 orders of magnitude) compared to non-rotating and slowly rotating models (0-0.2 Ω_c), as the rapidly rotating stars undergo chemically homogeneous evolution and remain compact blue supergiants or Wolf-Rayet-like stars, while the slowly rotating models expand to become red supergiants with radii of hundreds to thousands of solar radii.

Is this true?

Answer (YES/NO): YES